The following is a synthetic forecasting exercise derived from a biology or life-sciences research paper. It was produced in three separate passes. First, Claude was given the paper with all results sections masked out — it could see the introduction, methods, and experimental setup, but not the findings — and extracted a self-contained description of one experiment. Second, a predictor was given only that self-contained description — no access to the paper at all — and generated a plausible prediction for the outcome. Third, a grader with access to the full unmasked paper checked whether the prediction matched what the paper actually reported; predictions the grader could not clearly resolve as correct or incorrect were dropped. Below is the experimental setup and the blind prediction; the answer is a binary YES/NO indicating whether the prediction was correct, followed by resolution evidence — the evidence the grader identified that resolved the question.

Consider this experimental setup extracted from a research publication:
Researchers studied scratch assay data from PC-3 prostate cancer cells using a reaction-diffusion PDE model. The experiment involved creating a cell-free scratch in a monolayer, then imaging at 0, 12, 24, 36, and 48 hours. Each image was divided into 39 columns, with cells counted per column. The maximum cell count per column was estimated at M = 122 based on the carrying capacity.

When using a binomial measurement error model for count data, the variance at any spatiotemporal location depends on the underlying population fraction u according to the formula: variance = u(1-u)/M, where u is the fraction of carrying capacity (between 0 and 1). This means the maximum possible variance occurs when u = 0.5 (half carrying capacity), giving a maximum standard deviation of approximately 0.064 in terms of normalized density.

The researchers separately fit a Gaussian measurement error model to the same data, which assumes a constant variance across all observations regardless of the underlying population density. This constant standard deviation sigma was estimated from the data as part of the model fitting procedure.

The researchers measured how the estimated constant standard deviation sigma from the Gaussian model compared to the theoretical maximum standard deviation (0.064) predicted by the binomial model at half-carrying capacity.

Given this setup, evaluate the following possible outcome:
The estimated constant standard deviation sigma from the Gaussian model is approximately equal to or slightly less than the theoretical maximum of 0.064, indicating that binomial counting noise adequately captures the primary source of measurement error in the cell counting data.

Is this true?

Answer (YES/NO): YES